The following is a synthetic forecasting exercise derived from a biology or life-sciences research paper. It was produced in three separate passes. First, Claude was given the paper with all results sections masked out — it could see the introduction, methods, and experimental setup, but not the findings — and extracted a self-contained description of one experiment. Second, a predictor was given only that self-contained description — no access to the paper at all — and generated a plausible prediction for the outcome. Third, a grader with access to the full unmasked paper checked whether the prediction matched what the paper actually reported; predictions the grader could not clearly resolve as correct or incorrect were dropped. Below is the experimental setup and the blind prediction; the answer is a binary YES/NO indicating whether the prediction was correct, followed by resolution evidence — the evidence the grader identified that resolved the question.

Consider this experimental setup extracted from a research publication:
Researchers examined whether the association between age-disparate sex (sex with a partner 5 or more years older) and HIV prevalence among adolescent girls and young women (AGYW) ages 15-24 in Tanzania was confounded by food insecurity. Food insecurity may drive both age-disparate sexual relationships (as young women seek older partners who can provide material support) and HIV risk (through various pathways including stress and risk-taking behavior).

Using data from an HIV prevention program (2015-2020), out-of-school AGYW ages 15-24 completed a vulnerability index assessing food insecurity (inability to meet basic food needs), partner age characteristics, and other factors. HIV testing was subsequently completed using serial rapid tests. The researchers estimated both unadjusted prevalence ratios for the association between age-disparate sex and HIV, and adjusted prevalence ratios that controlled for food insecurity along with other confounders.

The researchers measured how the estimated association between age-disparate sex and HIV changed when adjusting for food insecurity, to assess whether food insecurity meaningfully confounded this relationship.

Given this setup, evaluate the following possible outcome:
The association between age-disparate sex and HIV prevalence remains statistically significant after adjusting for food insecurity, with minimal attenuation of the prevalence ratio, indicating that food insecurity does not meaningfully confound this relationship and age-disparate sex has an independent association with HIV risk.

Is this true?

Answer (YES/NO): NO